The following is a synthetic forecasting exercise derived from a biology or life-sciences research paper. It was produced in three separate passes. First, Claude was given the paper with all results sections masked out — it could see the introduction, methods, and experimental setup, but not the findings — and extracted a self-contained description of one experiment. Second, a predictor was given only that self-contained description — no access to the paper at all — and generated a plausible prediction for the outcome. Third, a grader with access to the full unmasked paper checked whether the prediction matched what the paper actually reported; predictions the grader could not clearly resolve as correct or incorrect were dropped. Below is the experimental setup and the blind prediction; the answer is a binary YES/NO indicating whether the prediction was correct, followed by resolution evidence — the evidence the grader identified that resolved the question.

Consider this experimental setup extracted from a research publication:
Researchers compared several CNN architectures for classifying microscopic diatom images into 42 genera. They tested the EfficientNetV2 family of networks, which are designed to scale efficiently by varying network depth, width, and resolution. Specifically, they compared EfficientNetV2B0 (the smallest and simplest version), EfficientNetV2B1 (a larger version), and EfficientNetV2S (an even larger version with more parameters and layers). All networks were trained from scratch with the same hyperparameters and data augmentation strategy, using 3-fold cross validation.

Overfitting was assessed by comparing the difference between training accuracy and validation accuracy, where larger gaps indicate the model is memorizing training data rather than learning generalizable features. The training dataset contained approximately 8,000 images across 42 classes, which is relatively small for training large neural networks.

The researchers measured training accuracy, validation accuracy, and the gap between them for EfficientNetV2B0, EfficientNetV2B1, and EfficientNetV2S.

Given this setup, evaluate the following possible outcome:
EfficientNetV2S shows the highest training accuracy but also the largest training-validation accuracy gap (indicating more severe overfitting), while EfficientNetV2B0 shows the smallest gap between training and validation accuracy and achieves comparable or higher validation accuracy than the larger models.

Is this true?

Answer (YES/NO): NO